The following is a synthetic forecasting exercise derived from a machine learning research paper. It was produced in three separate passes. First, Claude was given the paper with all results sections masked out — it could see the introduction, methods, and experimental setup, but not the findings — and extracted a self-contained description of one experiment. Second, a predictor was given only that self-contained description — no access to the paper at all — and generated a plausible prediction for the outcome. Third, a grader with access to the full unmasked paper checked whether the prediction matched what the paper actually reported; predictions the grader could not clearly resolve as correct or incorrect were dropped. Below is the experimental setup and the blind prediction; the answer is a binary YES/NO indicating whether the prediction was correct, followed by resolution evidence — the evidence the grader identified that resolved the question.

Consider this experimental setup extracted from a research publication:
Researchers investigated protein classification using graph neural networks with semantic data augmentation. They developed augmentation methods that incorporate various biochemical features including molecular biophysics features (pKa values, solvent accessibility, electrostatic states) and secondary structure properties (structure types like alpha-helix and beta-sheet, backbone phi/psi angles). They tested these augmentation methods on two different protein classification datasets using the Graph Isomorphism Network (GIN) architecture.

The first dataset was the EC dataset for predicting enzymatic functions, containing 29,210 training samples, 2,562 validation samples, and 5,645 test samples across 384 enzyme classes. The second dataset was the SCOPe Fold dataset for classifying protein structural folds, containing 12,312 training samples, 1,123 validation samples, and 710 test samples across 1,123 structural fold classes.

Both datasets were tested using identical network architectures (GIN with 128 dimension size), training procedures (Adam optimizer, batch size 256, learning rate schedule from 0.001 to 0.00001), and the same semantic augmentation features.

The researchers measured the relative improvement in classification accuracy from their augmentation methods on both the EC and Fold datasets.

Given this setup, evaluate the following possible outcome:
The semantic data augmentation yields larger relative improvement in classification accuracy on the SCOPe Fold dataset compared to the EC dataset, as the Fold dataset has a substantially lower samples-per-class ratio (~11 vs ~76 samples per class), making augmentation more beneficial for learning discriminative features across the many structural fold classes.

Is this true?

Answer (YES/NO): YES